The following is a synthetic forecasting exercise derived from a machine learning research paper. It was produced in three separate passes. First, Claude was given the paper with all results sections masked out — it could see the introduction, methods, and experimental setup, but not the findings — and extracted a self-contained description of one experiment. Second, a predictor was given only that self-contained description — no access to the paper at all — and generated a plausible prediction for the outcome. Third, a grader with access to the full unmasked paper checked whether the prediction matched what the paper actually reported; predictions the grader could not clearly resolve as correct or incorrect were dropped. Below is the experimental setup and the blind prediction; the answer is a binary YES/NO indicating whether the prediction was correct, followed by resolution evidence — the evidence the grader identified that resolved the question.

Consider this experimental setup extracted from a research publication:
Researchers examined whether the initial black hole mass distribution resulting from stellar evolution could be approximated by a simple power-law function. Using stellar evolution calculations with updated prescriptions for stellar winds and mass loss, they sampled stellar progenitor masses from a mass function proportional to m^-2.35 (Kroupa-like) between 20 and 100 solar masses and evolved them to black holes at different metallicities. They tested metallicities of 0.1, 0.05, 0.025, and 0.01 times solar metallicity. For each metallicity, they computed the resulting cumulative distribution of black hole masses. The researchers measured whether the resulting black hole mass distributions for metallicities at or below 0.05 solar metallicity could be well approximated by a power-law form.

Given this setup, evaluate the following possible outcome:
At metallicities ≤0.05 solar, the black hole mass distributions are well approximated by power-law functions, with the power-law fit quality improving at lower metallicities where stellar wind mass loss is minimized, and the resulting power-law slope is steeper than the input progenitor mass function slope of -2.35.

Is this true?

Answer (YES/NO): NO